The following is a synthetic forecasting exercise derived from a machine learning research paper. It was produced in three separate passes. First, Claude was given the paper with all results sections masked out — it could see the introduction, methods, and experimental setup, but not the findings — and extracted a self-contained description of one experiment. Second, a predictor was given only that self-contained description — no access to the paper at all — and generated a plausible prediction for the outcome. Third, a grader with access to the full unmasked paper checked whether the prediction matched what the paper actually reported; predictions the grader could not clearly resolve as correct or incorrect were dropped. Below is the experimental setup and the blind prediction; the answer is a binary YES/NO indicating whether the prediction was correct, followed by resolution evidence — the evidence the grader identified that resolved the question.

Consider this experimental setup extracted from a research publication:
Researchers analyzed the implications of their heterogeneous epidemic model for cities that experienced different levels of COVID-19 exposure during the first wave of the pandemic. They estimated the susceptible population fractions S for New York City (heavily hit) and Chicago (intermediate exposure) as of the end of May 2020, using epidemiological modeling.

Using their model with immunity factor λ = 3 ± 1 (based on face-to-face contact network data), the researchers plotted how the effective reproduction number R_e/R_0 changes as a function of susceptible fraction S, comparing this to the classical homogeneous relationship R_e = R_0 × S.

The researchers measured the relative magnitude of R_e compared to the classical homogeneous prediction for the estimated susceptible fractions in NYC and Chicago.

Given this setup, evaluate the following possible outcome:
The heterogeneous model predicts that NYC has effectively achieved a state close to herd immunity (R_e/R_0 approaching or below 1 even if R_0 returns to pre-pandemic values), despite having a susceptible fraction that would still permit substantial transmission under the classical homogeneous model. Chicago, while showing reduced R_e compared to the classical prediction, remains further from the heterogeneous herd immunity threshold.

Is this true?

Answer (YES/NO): NO